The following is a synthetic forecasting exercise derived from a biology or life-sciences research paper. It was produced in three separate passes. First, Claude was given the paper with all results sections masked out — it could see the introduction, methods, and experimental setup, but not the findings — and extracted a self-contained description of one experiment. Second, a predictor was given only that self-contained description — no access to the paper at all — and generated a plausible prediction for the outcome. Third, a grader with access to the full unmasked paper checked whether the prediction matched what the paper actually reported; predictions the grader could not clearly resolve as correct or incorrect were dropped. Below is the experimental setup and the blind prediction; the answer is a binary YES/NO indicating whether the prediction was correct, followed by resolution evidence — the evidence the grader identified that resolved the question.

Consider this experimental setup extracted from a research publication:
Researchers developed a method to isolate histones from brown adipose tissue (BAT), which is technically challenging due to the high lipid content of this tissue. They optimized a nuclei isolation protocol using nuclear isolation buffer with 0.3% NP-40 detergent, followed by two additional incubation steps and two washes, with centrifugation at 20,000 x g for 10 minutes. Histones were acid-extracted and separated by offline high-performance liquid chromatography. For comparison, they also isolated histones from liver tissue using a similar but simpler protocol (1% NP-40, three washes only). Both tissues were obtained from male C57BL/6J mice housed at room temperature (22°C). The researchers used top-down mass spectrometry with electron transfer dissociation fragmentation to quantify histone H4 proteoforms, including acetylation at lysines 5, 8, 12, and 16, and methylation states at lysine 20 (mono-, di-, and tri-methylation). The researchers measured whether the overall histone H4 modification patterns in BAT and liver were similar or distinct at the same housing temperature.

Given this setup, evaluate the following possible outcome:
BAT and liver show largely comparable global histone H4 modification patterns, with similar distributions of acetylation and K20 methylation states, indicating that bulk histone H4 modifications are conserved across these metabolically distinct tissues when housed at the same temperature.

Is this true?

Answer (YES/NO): YES